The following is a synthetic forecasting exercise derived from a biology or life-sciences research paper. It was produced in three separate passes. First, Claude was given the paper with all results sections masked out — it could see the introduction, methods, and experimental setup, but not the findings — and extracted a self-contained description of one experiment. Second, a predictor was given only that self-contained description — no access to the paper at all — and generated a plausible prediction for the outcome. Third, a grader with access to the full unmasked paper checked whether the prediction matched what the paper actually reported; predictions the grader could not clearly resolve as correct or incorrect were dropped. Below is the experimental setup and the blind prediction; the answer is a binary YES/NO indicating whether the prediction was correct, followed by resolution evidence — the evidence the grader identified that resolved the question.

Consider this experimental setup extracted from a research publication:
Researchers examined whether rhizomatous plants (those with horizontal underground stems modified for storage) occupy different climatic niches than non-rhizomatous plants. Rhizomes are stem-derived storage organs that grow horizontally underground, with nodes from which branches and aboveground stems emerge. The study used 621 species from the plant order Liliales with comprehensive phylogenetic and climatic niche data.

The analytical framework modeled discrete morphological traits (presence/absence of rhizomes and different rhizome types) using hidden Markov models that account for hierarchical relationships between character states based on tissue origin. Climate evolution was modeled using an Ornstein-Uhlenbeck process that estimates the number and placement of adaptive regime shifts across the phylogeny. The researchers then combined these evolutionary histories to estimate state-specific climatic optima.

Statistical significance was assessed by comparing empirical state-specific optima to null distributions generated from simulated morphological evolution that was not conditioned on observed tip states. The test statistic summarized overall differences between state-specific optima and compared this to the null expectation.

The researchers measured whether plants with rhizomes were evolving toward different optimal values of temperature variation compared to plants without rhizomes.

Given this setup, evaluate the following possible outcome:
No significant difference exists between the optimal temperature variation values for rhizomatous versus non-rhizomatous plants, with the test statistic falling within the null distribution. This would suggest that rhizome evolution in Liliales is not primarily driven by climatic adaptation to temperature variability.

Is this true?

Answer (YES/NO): YES